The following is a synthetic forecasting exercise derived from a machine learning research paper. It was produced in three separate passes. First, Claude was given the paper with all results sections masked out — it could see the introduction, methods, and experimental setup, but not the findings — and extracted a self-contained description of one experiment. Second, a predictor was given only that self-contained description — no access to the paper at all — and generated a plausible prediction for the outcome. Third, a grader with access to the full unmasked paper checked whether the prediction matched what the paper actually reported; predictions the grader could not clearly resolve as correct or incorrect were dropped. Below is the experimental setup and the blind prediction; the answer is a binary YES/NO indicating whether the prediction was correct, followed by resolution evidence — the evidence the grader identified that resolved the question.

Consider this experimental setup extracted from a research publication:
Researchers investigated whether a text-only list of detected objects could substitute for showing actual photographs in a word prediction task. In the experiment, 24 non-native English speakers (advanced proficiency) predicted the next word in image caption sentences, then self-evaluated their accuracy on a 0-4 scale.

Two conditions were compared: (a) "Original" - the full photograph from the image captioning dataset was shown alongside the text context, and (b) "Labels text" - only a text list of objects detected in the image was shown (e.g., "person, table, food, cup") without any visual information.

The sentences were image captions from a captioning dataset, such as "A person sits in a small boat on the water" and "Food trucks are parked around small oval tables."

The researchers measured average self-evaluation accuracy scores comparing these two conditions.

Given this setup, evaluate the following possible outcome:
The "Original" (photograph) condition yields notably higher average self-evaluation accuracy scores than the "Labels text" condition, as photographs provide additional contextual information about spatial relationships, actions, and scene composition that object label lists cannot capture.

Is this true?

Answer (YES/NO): YES